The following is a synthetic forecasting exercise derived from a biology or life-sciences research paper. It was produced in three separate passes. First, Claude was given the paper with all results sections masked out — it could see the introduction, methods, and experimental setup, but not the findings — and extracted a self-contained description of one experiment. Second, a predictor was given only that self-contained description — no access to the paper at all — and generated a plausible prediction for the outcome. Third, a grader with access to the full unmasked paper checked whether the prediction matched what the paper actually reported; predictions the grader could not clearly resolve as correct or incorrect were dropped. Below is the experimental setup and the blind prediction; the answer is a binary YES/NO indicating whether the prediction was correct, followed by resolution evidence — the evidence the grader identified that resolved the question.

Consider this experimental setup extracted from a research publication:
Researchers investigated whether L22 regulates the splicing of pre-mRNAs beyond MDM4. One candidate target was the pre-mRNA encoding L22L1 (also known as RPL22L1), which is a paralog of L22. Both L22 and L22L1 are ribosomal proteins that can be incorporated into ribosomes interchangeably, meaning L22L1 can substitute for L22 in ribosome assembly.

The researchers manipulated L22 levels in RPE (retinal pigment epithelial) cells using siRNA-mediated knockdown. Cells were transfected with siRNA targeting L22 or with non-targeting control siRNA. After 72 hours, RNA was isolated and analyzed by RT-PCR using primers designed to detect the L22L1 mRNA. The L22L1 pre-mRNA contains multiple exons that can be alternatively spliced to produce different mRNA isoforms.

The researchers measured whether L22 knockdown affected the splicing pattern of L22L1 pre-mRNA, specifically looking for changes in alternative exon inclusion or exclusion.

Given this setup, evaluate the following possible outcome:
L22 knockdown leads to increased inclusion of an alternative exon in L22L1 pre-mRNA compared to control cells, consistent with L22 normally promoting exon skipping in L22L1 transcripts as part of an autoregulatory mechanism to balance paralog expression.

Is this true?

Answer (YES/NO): NO